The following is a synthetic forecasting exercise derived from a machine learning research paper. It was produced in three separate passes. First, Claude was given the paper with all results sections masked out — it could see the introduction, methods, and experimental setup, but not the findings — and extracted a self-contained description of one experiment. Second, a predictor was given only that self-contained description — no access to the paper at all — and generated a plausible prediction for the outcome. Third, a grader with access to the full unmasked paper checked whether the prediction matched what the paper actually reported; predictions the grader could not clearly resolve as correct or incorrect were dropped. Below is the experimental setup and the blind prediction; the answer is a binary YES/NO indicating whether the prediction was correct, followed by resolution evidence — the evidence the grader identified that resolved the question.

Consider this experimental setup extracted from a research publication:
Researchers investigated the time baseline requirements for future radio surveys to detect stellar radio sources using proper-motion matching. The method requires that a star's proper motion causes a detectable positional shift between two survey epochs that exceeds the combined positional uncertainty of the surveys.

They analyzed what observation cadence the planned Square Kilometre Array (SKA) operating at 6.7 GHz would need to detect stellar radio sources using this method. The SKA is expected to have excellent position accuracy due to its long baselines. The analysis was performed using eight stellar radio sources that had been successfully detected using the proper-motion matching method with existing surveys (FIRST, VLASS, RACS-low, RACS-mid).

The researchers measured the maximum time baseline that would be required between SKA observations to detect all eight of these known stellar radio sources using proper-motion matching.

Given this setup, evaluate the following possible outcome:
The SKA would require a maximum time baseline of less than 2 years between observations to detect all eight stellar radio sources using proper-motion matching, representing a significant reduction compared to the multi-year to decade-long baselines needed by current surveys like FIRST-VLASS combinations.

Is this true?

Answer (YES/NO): NO